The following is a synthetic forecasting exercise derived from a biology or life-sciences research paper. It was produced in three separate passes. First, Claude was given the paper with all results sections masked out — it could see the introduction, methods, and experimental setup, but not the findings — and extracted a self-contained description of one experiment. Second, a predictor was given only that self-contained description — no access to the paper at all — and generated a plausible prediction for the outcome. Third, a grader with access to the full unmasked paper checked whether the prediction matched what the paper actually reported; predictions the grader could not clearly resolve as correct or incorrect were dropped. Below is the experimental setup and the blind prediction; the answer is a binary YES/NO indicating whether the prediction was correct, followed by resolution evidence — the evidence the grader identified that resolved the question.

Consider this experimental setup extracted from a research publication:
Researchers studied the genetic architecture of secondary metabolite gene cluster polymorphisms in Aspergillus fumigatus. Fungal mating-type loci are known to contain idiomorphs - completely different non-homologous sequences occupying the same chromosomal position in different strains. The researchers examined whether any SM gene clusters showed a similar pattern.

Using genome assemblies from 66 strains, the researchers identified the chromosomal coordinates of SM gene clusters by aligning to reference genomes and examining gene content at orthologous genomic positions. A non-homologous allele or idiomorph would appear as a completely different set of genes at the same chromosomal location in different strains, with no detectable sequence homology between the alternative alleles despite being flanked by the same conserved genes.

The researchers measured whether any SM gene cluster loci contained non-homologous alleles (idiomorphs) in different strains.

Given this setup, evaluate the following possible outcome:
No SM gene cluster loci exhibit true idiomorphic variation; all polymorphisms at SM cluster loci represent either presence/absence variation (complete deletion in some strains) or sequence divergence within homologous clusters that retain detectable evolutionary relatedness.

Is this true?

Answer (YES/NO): NO